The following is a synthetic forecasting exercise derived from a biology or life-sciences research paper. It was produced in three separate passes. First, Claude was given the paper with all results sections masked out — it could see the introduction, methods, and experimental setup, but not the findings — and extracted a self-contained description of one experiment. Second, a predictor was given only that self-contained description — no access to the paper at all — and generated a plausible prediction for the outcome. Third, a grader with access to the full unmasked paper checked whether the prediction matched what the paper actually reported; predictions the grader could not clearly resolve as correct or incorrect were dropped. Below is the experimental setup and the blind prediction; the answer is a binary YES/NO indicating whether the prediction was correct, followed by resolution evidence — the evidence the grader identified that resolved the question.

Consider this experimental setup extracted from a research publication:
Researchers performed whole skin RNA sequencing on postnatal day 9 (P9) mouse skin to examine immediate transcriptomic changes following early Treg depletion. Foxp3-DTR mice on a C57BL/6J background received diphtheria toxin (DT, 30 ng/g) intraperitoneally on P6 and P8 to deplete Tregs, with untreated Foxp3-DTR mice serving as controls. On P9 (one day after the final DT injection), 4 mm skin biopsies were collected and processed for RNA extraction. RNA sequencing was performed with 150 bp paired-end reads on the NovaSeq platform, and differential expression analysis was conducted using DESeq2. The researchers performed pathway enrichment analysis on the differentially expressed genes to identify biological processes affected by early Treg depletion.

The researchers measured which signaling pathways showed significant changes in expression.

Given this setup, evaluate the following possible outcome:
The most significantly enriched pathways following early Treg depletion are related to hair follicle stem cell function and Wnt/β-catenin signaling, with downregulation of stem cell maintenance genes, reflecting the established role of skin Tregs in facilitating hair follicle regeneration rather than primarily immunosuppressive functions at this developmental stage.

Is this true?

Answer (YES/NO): NO